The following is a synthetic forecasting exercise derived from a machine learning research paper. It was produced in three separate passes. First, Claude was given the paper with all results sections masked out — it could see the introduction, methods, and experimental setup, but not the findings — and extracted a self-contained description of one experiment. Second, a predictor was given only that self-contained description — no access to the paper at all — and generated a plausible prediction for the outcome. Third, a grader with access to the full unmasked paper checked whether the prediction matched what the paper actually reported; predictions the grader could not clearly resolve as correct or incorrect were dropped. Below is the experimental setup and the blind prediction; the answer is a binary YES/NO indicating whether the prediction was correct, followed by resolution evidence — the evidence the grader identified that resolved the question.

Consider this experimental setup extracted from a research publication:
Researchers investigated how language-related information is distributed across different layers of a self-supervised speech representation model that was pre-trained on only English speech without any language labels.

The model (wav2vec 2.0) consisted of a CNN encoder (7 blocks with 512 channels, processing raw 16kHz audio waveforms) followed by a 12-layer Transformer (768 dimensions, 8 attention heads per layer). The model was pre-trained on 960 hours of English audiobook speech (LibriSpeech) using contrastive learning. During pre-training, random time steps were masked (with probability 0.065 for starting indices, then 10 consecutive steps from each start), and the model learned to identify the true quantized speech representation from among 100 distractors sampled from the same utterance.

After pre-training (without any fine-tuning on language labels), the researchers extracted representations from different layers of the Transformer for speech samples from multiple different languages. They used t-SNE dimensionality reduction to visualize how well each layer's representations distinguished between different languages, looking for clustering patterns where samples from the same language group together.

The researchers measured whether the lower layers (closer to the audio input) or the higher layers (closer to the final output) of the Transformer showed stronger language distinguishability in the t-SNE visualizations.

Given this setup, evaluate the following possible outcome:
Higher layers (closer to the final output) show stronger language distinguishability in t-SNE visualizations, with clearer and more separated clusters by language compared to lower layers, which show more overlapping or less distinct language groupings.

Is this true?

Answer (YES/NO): NO